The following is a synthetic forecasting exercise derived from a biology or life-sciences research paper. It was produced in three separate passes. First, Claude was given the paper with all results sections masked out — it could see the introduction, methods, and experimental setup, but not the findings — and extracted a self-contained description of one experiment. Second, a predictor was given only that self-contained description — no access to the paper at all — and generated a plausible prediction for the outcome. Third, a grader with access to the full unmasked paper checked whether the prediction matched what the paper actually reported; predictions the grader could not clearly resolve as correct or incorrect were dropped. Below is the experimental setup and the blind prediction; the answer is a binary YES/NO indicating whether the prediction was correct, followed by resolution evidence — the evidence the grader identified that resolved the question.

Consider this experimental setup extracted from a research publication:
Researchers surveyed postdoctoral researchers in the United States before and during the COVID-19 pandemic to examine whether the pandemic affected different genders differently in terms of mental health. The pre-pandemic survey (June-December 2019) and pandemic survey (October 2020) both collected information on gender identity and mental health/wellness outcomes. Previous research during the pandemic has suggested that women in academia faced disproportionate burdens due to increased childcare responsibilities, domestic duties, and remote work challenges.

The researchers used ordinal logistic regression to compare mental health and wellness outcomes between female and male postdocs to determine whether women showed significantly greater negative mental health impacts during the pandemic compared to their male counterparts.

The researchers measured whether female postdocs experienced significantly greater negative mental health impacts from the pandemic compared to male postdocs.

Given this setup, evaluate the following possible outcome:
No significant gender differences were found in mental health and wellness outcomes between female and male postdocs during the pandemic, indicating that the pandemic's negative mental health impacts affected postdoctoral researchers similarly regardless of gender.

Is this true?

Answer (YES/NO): NO